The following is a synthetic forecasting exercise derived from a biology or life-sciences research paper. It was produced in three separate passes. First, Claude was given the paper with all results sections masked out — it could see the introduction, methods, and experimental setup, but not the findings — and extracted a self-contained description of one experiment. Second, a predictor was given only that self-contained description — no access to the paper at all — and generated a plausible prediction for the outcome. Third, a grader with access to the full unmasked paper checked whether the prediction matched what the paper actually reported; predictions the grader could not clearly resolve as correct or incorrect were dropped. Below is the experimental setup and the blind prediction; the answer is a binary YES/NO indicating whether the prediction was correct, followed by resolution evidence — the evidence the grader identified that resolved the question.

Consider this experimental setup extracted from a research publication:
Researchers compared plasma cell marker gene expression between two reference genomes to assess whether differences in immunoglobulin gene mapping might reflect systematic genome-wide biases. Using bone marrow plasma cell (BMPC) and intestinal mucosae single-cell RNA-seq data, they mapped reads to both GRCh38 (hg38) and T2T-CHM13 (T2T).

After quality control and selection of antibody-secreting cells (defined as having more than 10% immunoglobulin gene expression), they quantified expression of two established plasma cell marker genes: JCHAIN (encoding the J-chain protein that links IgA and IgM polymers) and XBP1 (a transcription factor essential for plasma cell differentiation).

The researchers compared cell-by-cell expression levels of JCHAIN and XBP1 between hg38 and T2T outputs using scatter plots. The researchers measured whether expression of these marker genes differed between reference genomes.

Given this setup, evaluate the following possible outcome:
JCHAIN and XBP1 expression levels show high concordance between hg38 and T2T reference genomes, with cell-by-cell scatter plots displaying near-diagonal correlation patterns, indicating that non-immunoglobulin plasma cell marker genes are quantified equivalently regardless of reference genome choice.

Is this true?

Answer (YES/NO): YES